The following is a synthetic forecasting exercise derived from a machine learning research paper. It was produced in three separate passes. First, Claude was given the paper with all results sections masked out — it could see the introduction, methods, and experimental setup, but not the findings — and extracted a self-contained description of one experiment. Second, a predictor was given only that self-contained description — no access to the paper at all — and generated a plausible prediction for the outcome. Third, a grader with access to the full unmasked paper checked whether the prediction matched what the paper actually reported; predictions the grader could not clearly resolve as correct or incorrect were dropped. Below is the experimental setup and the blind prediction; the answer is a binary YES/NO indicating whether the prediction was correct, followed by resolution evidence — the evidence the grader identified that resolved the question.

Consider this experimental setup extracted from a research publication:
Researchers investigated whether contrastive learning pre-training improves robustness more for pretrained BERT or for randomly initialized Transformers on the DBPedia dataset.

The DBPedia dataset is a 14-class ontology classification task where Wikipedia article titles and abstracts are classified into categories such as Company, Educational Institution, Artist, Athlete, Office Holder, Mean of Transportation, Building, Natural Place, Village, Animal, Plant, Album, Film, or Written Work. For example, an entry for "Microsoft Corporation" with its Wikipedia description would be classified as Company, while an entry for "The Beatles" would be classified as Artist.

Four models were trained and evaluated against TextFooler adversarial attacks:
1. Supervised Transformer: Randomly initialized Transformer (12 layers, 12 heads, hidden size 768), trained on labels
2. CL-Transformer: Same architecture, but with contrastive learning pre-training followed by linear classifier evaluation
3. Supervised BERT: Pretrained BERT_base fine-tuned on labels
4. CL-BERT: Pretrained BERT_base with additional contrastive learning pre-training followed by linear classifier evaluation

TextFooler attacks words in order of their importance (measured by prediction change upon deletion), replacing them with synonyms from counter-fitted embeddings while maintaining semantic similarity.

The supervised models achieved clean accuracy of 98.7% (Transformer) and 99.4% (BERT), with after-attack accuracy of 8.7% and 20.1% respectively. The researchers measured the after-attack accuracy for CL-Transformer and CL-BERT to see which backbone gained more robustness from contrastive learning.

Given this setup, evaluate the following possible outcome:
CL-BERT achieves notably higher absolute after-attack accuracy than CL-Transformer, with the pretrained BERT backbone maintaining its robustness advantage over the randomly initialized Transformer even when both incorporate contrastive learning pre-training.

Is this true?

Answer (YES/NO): YES